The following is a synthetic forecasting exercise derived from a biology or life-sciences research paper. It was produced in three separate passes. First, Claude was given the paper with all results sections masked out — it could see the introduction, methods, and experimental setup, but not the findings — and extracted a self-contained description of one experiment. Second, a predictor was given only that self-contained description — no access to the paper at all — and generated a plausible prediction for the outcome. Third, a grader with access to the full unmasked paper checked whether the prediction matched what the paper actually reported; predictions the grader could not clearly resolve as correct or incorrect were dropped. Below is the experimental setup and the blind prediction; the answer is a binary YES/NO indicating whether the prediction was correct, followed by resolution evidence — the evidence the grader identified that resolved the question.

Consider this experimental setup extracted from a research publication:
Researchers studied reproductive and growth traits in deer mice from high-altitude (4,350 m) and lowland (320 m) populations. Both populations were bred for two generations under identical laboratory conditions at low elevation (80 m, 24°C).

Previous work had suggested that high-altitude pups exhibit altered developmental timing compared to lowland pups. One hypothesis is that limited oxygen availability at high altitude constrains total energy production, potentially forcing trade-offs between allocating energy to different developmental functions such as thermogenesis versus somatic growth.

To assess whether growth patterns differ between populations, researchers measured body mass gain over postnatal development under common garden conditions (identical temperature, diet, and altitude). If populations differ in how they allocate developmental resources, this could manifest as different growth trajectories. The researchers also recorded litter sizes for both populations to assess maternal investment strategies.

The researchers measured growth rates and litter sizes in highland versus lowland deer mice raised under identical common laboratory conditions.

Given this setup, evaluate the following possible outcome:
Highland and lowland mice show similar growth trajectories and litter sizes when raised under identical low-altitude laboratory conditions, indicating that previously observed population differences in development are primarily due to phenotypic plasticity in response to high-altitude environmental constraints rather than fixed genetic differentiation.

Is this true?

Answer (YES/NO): NO